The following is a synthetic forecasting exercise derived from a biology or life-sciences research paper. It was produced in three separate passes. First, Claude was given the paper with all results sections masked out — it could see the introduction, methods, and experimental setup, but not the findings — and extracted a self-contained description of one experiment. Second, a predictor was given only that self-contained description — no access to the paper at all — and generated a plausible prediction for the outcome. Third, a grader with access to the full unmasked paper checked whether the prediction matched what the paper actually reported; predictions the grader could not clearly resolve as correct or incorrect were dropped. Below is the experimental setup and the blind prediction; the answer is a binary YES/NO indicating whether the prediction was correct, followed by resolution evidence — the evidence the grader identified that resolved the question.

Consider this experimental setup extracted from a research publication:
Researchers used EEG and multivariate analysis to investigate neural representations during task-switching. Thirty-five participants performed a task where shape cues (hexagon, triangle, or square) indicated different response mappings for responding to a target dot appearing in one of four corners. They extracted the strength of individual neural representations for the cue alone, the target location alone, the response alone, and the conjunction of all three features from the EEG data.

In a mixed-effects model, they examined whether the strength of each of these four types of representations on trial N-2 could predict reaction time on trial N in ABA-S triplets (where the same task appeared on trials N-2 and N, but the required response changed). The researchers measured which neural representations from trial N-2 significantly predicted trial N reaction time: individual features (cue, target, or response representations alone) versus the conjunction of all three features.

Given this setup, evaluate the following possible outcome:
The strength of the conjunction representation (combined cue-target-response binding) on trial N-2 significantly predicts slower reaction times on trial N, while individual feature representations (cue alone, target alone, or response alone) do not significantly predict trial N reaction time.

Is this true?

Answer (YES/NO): YES